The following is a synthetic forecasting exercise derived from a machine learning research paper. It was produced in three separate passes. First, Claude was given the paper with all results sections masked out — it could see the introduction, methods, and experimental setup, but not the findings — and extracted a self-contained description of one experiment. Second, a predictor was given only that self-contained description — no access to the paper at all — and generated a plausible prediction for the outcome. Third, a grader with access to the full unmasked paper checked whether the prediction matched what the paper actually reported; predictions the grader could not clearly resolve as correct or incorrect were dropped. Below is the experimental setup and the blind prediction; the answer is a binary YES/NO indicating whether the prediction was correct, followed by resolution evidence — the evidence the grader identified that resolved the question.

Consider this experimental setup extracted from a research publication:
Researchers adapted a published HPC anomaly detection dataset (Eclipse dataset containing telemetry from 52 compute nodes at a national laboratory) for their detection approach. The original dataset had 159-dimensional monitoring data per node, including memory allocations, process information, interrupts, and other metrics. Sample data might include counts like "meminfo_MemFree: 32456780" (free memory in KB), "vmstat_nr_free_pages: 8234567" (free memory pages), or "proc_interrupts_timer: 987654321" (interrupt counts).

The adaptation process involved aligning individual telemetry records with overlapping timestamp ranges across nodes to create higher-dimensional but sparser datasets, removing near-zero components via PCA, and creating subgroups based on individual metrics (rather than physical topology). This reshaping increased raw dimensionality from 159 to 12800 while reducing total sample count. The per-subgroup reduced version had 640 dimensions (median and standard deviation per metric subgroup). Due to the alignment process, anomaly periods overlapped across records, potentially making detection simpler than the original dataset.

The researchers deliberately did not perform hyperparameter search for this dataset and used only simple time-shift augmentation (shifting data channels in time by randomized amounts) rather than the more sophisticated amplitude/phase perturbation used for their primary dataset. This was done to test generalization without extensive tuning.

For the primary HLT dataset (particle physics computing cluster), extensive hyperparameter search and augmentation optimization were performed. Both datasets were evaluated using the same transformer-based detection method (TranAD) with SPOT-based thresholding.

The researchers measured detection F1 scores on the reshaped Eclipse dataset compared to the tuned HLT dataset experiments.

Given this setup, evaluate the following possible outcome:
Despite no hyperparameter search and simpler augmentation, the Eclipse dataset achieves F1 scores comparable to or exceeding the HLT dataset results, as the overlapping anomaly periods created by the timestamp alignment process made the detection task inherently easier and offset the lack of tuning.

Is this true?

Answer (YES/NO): YES